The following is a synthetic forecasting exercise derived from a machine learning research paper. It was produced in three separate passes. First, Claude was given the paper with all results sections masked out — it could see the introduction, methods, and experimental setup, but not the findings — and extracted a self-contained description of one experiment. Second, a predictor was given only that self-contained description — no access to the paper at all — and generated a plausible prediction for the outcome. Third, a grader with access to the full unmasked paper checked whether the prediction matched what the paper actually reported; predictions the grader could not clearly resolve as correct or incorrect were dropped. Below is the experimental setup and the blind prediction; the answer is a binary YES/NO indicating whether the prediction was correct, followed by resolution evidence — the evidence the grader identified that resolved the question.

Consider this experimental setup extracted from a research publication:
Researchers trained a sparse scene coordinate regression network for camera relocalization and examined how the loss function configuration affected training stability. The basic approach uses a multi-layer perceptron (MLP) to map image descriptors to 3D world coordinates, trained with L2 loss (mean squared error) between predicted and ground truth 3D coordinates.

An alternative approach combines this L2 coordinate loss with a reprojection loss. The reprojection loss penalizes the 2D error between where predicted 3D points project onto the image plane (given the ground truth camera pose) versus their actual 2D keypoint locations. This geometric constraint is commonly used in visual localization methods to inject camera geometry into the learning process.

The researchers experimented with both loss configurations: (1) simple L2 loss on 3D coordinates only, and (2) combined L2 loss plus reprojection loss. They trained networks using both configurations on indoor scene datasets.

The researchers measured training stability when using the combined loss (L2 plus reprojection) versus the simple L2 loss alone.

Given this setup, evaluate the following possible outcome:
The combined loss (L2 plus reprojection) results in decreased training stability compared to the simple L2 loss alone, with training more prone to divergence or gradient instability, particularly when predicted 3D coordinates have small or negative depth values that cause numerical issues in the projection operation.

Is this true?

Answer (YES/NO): NO